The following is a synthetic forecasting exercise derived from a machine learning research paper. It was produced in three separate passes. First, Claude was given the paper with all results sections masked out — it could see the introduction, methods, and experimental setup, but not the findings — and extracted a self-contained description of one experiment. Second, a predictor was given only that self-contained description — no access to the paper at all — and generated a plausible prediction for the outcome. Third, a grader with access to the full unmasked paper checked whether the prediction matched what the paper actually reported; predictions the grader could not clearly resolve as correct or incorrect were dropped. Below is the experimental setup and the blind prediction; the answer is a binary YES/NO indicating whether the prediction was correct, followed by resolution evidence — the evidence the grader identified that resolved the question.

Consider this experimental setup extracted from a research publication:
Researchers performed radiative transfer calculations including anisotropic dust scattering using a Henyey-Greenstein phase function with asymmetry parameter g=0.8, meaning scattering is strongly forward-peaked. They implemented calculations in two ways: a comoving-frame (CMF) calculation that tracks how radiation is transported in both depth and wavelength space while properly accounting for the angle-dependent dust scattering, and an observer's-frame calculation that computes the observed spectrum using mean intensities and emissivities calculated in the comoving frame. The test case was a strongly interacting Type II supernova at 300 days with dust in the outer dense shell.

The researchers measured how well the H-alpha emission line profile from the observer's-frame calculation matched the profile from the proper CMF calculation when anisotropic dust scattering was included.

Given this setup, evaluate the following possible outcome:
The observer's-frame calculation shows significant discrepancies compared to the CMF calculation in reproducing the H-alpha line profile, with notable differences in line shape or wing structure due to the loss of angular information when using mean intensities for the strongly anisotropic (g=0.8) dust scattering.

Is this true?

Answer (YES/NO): YES